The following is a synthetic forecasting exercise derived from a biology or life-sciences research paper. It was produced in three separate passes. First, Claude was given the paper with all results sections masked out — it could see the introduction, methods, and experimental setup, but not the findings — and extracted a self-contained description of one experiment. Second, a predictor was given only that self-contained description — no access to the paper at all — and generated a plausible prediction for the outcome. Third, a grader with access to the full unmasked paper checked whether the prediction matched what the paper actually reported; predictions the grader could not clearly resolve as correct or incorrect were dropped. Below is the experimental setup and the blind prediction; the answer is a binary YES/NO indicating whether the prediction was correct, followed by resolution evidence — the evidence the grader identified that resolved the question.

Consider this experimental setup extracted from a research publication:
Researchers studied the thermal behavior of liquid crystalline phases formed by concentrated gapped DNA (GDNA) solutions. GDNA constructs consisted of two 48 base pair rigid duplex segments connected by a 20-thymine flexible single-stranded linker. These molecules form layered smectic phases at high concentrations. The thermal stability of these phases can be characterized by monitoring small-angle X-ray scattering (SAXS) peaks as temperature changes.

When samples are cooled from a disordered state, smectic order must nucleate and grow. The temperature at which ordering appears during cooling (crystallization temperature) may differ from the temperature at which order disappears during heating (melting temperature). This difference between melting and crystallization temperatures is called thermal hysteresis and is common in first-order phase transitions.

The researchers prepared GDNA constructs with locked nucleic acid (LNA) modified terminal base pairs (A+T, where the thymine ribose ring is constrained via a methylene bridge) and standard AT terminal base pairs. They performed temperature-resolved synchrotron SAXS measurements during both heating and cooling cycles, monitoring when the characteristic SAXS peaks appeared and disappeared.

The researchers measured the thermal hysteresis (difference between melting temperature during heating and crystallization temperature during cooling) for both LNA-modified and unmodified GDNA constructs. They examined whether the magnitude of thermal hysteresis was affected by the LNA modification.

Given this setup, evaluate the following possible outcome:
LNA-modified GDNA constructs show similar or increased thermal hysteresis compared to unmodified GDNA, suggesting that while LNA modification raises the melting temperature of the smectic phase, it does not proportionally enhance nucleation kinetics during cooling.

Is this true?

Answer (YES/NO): YES